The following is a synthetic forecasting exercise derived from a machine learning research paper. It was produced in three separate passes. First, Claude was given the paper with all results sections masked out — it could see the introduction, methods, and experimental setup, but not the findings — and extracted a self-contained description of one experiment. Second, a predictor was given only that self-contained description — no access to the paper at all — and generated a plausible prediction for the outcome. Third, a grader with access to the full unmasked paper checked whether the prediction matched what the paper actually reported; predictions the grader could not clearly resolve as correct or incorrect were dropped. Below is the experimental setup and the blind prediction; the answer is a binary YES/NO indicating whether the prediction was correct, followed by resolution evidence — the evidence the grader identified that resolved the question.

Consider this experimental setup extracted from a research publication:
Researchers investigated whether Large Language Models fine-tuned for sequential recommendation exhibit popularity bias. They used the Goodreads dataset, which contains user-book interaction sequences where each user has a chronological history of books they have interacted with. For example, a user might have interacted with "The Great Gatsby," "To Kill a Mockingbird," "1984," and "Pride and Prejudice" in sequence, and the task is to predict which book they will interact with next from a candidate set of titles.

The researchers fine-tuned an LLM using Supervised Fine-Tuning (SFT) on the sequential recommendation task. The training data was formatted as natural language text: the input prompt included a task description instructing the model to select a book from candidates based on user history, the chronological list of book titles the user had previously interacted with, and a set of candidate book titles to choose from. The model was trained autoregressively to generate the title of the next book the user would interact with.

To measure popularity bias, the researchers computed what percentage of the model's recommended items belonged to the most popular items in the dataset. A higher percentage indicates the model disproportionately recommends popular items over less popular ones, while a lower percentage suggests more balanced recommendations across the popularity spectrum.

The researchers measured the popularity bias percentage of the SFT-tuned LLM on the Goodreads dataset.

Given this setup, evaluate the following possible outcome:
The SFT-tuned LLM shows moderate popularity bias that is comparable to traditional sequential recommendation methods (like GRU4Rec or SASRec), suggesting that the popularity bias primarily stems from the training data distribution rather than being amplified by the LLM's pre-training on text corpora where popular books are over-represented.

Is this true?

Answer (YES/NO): NO